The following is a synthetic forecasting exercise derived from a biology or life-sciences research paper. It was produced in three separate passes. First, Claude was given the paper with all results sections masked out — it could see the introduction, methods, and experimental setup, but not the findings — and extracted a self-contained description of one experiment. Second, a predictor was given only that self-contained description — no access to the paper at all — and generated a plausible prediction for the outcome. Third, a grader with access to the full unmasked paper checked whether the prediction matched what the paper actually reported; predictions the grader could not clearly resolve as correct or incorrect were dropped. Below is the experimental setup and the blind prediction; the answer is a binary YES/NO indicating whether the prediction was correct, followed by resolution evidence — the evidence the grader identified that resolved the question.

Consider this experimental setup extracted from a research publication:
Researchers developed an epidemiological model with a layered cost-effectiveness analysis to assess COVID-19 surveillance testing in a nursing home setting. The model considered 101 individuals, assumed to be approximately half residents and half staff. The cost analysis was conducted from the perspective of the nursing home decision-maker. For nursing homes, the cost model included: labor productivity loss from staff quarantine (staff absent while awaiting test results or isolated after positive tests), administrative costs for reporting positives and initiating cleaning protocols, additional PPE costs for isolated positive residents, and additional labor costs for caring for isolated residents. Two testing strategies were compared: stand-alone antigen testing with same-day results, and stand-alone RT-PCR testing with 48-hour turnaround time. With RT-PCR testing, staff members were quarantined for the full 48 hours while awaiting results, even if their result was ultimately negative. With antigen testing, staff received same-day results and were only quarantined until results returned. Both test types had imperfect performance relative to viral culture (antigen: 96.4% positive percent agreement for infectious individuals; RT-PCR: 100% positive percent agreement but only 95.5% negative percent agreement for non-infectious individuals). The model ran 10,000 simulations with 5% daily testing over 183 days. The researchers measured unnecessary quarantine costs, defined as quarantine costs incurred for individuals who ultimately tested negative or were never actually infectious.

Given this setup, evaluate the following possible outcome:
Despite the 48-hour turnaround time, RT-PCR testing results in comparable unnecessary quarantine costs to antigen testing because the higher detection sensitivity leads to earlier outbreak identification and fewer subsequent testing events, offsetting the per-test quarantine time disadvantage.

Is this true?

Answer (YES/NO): NO